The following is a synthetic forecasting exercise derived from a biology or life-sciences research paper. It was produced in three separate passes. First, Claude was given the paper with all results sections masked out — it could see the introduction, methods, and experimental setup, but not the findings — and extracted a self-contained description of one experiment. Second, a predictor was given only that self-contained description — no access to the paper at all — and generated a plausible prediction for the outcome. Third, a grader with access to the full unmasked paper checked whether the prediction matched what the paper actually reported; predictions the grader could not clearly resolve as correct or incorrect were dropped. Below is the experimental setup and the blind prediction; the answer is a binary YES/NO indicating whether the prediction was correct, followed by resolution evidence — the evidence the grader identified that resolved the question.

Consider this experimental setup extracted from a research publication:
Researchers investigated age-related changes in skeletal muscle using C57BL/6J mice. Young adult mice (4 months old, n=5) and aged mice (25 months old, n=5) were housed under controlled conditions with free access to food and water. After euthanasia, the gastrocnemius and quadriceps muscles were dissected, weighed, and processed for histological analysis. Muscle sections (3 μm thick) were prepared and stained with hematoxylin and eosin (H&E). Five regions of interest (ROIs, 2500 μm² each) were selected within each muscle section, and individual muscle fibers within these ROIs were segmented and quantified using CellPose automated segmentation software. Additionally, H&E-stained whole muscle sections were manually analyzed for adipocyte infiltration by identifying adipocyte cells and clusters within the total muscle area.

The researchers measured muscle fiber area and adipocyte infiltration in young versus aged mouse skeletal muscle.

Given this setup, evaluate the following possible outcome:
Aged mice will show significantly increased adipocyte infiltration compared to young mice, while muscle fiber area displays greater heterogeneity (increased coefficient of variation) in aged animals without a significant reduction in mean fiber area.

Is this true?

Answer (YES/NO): NO